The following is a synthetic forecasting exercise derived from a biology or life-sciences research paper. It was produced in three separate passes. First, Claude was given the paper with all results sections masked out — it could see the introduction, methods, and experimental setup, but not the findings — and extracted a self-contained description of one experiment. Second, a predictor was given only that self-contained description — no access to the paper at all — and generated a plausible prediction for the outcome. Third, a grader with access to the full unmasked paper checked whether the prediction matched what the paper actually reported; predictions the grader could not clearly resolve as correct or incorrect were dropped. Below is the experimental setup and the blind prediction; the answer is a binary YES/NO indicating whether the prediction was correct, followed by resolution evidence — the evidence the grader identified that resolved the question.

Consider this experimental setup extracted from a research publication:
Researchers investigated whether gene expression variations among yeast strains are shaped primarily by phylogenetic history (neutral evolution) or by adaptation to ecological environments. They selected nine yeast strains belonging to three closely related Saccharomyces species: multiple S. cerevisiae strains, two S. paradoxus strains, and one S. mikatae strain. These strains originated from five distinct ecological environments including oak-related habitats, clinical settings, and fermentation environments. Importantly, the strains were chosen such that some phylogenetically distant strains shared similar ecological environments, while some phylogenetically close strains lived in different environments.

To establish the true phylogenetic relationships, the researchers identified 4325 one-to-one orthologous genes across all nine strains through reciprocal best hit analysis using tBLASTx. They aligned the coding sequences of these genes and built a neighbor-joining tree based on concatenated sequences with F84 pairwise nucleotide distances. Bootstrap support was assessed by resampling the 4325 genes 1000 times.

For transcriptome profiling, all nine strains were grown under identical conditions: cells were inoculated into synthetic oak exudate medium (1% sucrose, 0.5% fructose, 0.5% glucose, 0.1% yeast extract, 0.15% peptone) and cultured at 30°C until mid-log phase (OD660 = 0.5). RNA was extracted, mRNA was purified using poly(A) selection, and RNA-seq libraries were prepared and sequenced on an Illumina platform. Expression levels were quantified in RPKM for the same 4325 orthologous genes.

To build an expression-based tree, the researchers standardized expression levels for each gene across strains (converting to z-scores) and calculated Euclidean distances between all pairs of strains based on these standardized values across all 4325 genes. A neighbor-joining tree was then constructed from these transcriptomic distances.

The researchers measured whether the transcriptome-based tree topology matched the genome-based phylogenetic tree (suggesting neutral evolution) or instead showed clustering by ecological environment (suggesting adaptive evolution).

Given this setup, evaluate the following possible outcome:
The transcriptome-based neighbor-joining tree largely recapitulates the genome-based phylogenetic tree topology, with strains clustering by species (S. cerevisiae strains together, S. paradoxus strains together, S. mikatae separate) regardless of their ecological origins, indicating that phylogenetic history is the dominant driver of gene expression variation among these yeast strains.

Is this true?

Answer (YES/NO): YES